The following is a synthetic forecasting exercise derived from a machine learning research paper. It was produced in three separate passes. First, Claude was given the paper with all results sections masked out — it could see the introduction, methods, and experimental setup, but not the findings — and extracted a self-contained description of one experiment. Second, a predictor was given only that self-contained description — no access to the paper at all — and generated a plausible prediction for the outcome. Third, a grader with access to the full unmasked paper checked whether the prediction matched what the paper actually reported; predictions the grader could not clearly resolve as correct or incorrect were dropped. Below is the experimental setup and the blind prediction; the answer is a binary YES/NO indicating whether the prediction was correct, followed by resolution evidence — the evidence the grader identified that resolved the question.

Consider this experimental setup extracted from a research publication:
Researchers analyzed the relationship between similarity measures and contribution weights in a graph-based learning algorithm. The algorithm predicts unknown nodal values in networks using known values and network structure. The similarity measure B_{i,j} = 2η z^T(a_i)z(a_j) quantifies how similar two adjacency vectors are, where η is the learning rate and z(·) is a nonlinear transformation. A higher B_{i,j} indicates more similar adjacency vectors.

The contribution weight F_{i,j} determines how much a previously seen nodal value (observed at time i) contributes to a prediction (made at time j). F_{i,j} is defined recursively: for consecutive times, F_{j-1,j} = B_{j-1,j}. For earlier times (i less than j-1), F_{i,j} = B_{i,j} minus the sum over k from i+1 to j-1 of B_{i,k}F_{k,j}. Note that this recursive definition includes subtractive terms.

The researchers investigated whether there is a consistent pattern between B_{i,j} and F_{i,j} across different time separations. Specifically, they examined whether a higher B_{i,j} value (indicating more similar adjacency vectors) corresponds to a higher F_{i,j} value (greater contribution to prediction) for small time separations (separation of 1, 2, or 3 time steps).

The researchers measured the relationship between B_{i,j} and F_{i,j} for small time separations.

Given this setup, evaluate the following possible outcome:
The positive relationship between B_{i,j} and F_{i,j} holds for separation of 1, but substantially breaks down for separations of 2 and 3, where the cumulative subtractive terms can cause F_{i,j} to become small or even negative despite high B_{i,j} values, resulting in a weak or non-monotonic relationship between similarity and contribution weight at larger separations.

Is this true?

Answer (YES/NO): NO